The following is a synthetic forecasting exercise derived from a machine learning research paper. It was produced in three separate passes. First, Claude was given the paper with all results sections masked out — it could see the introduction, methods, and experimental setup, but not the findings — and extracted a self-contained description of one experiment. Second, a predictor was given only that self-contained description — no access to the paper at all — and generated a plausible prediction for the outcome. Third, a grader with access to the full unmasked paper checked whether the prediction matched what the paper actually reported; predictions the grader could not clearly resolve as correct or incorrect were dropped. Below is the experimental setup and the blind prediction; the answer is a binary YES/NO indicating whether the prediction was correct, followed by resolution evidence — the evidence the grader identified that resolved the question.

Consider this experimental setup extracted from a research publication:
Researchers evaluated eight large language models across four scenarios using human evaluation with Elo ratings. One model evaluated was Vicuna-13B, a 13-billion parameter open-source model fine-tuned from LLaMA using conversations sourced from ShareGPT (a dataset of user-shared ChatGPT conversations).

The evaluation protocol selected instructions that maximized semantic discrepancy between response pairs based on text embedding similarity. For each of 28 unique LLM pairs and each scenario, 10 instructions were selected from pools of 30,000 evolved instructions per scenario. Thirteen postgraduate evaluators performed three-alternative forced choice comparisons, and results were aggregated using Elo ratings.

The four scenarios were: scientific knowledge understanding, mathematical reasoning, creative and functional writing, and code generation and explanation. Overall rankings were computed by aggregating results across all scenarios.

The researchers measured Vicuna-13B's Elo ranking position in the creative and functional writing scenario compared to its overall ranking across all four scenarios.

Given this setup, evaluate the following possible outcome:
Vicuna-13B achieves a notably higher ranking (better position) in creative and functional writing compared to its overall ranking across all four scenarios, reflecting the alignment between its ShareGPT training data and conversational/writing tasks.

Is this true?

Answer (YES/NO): YES